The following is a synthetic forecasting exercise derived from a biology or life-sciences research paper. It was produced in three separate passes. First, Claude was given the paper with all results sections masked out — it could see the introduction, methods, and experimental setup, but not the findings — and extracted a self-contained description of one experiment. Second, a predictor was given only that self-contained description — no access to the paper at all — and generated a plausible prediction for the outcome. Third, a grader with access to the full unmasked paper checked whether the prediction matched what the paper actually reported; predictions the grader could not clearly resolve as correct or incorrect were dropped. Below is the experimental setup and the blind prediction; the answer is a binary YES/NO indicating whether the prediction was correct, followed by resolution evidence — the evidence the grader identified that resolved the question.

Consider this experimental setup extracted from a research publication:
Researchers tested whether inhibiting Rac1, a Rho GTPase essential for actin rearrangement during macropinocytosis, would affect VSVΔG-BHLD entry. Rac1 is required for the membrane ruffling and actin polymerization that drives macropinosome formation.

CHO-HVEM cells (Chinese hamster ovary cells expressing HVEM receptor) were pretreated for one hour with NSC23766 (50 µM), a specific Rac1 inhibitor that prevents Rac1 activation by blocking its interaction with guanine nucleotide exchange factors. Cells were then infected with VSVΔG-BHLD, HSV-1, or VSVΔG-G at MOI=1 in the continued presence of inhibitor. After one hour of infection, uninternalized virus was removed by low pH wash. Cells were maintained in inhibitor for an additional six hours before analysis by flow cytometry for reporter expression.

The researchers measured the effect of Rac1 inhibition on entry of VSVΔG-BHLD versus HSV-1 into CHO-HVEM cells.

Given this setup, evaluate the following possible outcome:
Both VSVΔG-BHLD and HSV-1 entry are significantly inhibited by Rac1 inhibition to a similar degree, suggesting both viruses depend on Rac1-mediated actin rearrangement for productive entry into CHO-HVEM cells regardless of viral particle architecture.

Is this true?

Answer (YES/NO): NO